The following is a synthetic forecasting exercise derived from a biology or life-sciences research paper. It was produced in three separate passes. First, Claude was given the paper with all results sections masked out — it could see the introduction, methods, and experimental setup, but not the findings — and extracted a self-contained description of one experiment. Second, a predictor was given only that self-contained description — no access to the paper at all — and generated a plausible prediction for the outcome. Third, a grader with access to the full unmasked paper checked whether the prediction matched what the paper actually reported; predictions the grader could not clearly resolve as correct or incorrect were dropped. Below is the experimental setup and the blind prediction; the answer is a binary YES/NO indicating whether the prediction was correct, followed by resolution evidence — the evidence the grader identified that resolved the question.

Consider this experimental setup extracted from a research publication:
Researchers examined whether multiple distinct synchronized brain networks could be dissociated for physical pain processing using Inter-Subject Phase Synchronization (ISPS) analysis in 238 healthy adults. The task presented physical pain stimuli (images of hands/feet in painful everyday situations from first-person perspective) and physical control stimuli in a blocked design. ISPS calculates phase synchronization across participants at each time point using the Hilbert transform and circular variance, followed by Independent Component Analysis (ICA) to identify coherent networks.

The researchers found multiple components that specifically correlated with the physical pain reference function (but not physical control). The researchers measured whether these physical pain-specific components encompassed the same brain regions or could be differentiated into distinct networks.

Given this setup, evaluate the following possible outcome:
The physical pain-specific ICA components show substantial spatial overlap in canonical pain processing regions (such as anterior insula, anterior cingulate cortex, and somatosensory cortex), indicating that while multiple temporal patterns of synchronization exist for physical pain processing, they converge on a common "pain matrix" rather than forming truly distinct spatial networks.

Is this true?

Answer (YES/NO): NO